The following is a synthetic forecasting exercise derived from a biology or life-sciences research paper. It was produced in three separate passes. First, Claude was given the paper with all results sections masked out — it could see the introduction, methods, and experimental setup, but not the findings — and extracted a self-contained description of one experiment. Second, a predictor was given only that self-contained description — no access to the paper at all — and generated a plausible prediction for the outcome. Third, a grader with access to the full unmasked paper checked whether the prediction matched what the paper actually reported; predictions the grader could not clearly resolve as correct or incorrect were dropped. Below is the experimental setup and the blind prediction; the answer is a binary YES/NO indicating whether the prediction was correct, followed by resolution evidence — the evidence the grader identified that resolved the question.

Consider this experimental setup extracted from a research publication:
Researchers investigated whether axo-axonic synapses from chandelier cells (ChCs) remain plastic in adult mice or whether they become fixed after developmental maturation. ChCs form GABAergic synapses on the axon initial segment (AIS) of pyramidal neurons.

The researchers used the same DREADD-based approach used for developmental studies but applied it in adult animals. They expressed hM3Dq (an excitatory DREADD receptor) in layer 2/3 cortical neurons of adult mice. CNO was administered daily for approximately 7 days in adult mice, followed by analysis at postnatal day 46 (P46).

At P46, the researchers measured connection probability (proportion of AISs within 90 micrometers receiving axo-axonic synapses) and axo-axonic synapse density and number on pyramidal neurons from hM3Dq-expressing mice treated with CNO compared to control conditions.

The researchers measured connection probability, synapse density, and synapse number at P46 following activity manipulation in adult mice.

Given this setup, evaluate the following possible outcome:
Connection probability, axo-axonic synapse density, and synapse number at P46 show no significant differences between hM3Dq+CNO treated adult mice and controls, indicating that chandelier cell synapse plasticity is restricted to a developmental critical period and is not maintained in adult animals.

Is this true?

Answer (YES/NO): NO